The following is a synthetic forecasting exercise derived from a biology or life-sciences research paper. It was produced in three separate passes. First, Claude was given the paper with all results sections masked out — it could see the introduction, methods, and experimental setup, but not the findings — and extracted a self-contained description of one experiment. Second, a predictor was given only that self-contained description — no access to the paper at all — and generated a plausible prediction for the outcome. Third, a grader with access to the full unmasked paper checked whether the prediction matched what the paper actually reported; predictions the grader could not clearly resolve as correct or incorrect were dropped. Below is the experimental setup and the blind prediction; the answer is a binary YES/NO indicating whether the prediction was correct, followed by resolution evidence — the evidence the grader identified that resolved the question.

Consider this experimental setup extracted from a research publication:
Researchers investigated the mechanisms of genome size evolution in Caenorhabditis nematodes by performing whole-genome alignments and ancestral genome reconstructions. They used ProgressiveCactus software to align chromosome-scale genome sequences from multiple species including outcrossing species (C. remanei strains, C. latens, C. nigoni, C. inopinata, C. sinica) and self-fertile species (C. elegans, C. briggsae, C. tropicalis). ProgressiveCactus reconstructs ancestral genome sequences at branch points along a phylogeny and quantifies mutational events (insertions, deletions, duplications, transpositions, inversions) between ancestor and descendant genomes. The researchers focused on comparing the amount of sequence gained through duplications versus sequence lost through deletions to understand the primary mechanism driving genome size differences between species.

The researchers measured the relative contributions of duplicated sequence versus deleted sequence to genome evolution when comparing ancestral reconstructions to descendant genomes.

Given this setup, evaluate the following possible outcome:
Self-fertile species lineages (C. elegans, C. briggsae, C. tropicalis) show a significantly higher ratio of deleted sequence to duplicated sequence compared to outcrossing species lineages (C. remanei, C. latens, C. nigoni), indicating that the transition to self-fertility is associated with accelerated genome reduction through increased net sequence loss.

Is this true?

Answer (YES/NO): NO